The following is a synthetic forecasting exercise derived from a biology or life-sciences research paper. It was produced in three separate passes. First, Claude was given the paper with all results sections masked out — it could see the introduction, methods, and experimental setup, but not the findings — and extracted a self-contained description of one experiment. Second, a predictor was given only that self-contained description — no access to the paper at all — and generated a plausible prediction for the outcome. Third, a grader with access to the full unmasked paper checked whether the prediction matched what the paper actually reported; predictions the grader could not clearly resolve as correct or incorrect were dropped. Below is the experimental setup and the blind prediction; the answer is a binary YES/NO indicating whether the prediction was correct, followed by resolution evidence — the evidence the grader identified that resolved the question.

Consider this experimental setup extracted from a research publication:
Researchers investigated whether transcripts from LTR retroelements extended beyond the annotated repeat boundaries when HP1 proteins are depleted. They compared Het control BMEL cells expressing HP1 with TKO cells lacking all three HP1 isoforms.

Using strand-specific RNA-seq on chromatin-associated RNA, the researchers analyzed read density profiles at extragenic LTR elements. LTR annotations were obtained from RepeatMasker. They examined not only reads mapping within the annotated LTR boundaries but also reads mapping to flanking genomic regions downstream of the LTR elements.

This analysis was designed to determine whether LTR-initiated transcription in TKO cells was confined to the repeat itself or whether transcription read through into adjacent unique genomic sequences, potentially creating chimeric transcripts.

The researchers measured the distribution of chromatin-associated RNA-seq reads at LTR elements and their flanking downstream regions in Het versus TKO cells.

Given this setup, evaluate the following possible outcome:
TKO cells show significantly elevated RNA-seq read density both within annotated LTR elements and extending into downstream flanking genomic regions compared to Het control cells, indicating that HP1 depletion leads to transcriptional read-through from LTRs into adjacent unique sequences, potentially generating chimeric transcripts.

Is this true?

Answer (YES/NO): YES